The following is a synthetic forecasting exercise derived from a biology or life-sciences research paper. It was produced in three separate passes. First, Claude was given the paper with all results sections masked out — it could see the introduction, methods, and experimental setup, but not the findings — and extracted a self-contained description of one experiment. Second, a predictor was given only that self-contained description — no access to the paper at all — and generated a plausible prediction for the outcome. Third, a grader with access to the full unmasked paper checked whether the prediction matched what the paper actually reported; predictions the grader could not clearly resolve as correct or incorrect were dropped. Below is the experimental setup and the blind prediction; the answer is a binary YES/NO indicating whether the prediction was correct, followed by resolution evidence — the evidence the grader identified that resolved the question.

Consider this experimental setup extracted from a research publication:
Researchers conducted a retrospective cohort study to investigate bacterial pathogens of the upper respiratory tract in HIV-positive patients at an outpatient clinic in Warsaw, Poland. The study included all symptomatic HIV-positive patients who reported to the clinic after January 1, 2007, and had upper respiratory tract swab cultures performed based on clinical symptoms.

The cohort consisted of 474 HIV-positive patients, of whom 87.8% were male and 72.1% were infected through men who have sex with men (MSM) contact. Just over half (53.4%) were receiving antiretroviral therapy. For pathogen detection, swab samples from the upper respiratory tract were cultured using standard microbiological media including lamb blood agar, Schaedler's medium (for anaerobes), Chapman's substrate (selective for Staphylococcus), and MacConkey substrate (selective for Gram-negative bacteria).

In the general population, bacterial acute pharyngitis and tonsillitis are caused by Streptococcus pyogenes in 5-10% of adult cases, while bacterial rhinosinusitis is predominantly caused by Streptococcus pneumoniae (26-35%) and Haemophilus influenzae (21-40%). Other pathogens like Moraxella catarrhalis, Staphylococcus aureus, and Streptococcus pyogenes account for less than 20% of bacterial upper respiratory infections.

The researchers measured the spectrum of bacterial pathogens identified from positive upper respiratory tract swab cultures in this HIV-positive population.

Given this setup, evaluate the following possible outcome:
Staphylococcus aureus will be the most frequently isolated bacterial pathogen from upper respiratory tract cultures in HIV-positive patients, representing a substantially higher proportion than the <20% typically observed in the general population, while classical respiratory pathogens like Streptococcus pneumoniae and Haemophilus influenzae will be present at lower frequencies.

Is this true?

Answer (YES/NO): YES